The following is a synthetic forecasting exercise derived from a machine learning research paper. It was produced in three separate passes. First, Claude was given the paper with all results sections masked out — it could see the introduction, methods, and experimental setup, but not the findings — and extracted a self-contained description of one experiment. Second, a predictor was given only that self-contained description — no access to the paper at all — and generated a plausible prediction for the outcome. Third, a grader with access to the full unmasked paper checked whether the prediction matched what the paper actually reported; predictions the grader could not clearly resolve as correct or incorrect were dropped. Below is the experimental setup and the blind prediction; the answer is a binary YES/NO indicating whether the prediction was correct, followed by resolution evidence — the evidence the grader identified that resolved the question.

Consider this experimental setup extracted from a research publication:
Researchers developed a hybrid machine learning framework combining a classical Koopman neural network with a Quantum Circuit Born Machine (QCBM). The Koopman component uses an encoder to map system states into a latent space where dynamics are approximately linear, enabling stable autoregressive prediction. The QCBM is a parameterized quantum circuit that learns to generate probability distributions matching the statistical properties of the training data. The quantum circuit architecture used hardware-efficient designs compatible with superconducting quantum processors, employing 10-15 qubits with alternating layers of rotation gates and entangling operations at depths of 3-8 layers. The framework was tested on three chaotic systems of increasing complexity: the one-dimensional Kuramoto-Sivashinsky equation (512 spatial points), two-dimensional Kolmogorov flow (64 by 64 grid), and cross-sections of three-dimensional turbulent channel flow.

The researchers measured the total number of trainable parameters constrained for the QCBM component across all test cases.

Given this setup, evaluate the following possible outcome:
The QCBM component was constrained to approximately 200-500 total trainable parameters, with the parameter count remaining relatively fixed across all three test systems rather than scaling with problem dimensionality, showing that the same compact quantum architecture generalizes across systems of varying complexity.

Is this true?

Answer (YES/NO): NO